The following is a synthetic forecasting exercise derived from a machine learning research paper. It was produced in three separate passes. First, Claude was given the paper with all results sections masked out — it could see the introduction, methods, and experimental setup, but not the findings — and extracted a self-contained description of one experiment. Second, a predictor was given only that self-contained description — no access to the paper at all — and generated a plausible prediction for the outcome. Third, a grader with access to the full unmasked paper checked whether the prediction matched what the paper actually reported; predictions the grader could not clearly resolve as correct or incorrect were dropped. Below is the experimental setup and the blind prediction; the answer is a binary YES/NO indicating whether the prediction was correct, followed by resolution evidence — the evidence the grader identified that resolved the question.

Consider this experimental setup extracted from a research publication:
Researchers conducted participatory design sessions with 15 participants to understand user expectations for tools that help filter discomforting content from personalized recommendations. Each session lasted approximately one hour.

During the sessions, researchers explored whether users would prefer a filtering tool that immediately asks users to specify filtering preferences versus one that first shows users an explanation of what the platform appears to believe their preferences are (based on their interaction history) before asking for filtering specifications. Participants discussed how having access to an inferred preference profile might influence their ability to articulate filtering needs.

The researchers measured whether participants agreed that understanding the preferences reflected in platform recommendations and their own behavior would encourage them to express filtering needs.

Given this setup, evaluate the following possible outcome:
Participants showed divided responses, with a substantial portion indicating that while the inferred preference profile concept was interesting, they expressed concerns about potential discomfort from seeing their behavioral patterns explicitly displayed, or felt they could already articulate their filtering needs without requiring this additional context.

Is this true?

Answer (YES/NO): NO